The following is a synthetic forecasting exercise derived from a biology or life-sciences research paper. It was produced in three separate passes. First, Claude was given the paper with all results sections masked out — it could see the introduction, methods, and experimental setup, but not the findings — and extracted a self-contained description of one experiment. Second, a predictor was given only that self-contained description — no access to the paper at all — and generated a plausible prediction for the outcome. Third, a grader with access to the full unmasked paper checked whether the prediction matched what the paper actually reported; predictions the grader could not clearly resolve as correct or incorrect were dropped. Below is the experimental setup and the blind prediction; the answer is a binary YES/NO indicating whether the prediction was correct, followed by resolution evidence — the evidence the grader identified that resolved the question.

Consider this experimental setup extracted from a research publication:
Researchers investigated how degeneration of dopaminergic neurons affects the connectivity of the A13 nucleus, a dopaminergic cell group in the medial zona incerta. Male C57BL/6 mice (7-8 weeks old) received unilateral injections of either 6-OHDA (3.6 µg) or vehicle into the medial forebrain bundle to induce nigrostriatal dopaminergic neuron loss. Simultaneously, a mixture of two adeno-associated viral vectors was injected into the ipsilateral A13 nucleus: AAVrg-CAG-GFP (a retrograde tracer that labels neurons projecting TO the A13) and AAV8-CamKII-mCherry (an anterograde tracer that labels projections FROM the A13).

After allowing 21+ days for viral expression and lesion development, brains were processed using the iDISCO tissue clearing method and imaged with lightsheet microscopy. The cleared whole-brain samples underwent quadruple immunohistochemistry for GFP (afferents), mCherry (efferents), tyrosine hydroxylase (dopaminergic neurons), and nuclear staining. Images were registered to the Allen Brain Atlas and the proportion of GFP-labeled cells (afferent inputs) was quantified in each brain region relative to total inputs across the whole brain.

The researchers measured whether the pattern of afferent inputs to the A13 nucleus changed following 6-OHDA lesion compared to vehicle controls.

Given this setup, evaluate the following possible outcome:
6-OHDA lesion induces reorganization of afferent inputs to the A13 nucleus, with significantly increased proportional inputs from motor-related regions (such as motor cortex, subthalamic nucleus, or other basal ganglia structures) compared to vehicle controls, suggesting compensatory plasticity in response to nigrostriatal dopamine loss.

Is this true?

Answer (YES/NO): NO